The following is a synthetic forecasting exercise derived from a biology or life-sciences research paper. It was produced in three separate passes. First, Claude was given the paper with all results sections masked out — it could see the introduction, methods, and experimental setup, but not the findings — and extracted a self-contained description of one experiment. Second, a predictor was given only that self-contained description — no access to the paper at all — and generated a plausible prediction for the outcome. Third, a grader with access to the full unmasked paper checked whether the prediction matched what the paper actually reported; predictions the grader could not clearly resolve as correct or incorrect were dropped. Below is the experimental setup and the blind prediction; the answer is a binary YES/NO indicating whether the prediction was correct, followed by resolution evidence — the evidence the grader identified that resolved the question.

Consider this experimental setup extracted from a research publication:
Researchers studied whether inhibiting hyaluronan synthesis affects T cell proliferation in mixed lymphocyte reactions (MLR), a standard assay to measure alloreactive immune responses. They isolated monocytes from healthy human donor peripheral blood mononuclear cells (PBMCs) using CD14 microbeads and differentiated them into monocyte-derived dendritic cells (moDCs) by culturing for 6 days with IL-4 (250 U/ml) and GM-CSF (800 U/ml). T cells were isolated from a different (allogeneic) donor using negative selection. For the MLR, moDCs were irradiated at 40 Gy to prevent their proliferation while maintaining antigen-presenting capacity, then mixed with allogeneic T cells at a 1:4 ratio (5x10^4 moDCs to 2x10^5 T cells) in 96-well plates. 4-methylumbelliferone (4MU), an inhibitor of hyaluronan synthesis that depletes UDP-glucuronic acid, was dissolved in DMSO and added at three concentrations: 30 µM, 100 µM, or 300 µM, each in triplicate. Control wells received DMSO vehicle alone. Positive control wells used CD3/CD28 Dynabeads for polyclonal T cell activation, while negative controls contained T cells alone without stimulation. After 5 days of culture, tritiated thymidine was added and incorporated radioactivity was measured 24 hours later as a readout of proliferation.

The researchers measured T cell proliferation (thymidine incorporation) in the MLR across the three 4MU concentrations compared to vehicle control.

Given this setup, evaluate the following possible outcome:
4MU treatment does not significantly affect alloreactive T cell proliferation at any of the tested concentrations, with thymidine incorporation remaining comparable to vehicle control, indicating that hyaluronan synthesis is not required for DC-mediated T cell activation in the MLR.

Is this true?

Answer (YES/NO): NO